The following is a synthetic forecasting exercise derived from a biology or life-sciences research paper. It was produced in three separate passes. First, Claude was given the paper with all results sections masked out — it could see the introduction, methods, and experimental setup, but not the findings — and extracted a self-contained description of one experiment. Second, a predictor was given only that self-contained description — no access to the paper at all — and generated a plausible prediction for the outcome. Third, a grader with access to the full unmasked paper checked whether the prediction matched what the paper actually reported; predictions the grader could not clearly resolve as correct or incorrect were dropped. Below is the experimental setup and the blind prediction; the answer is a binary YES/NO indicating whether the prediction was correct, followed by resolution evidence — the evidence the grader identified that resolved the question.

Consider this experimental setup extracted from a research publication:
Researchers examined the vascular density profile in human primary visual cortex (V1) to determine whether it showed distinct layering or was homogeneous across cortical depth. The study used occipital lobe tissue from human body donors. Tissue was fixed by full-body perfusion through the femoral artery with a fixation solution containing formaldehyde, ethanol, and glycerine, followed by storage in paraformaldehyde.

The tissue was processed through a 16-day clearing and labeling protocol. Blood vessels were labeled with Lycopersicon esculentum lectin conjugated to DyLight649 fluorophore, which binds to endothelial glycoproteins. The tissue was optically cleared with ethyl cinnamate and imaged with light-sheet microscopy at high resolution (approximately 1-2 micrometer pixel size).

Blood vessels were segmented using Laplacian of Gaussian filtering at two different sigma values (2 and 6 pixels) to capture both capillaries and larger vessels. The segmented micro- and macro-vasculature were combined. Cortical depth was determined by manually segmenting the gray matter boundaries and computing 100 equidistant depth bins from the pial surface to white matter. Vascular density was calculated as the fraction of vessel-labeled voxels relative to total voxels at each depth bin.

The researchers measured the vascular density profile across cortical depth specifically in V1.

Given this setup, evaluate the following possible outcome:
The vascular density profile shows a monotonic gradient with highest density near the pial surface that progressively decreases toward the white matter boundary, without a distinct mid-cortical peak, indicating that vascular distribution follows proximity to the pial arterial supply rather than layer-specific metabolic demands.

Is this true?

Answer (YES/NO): NO